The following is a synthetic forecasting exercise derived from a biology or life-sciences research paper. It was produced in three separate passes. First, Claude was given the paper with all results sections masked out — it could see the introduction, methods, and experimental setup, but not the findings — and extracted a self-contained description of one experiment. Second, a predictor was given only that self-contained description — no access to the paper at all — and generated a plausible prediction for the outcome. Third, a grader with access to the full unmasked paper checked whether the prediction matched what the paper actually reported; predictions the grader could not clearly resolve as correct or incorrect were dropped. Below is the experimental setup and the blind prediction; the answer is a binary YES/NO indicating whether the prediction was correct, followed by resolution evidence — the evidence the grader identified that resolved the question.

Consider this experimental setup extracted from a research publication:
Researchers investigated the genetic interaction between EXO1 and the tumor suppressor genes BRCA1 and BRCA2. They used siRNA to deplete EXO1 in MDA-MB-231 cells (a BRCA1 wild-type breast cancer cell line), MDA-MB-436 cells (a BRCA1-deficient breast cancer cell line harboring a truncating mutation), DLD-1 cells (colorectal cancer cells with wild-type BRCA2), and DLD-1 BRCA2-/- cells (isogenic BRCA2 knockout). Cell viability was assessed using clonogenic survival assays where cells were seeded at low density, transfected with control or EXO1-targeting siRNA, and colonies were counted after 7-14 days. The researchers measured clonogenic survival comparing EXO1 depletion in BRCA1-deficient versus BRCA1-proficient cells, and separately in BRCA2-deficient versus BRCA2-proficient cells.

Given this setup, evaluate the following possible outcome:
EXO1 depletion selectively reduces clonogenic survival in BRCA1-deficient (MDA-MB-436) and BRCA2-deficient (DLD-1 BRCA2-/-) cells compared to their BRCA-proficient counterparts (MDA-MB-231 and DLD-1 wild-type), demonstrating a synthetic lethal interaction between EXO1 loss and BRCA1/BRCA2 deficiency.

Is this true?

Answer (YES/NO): NO